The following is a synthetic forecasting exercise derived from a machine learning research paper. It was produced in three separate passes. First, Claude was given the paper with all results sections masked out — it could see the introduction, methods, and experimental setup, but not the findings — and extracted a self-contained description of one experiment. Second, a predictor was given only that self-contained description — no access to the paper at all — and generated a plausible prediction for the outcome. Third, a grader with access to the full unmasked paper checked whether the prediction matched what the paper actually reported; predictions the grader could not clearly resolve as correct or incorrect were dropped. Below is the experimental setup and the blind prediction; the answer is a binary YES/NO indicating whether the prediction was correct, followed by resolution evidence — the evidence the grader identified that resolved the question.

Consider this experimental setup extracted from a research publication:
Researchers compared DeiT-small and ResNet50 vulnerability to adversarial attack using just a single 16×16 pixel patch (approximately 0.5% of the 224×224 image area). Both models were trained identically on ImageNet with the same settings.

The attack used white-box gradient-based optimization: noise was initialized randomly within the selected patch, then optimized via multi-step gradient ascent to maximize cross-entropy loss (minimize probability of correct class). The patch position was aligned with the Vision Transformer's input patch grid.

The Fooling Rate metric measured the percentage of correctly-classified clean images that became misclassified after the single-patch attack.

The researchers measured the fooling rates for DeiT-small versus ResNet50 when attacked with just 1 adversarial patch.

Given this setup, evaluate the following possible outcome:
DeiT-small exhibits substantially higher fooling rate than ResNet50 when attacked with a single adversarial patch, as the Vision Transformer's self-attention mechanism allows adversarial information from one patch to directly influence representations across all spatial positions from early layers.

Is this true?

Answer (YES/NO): YES